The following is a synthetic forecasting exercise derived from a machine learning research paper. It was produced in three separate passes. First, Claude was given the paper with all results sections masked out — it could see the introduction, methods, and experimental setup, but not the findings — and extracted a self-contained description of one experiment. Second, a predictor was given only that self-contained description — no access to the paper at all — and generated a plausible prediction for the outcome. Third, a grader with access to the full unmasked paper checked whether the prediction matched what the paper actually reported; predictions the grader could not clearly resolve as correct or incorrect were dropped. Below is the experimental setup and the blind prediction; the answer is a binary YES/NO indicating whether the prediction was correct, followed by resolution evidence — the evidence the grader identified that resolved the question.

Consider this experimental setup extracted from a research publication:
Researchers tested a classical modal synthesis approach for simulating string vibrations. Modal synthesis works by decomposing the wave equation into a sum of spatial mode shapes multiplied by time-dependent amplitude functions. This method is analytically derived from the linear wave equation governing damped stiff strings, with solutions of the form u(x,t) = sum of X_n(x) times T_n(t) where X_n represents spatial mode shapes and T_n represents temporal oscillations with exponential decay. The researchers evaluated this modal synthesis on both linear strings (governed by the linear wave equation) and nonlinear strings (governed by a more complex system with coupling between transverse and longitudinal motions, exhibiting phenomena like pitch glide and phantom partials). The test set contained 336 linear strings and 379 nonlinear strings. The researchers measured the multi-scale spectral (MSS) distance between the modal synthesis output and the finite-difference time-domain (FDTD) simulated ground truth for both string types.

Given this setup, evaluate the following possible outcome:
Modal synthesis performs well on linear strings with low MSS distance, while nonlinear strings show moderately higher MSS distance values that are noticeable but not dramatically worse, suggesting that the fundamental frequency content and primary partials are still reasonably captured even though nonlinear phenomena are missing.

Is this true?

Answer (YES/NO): NO